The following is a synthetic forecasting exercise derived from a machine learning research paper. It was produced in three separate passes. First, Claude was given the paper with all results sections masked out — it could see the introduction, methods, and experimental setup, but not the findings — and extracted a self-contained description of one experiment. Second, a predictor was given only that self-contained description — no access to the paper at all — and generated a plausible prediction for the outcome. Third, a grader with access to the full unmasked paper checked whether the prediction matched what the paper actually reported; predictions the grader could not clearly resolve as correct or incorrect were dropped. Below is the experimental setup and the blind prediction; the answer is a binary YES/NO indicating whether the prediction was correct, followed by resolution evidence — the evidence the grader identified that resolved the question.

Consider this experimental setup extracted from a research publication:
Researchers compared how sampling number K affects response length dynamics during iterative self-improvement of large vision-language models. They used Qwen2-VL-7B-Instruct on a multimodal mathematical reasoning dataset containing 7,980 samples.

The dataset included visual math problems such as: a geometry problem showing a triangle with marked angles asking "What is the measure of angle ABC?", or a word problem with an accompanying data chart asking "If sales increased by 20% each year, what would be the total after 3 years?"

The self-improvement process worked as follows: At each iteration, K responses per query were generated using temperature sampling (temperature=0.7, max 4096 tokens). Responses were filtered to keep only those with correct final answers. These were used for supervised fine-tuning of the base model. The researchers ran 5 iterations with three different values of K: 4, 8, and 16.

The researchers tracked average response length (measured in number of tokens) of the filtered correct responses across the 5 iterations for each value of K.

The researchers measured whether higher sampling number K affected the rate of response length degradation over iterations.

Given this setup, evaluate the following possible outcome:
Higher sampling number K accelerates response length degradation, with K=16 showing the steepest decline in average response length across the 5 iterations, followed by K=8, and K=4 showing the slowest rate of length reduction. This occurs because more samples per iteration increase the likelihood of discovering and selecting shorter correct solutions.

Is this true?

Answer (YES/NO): NO